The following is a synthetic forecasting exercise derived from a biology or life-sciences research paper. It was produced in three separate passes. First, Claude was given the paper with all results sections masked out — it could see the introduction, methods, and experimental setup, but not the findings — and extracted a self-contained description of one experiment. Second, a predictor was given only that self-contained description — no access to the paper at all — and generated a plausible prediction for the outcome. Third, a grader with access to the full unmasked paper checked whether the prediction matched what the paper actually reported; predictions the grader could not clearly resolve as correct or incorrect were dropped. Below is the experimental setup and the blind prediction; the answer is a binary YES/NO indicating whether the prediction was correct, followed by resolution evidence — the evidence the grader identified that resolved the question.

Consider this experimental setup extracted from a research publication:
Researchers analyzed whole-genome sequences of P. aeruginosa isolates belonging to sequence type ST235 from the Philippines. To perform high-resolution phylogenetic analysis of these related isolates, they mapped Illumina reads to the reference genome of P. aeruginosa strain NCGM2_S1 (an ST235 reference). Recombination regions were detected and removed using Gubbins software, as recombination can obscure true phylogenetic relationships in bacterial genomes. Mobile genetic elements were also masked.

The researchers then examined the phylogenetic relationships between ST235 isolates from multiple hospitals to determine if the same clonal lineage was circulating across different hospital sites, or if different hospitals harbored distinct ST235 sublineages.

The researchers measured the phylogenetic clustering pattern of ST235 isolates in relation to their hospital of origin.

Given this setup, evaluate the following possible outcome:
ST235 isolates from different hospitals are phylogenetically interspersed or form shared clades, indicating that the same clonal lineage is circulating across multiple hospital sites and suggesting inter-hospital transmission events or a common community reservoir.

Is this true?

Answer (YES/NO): YES